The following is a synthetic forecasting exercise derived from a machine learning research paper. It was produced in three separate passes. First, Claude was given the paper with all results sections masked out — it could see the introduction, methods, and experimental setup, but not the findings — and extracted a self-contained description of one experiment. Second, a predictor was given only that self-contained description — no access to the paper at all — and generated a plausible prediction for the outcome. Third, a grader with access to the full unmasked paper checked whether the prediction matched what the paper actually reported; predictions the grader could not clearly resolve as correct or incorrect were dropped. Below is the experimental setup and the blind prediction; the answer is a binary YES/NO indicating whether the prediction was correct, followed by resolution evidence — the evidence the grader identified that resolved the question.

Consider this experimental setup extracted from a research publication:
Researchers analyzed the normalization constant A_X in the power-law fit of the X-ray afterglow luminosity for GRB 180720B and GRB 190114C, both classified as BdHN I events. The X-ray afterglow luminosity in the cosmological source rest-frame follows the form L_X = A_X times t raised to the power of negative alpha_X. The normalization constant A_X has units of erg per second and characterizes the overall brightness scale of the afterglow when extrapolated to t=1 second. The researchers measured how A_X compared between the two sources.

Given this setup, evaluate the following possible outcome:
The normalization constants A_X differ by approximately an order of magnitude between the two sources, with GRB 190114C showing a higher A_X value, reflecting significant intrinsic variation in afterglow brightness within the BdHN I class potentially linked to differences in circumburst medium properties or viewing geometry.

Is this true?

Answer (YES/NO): NO